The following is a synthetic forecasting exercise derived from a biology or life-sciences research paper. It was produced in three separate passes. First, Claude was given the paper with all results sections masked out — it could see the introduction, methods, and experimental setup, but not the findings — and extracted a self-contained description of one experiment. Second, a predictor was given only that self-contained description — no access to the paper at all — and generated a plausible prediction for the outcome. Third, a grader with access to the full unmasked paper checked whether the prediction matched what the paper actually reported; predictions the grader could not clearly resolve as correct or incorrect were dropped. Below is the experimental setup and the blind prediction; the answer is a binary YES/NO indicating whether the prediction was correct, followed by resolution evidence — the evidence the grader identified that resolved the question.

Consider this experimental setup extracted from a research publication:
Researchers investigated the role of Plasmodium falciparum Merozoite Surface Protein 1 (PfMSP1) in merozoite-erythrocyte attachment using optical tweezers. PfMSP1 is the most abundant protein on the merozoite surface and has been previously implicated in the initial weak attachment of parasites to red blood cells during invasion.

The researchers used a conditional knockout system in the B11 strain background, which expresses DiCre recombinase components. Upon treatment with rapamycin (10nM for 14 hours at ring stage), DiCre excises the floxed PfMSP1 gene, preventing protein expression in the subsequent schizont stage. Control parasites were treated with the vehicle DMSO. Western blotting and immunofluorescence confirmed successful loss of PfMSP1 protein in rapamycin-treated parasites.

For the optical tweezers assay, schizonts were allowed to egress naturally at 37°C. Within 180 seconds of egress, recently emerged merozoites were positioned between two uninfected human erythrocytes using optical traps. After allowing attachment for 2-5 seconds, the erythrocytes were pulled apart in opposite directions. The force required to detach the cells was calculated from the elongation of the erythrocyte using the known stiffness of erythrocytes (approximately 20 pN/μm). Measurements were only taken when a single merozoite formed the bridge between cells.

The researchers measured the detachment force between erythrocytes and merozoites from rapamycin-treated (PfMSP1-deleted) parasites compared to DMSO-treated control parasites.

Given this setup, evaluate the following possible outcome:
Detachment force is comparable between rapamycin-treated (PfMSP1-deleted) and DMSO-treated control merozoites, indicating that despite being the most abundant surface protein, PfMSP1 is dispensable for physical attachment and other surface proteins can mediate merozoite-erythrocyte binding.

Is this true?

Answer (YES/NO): YES